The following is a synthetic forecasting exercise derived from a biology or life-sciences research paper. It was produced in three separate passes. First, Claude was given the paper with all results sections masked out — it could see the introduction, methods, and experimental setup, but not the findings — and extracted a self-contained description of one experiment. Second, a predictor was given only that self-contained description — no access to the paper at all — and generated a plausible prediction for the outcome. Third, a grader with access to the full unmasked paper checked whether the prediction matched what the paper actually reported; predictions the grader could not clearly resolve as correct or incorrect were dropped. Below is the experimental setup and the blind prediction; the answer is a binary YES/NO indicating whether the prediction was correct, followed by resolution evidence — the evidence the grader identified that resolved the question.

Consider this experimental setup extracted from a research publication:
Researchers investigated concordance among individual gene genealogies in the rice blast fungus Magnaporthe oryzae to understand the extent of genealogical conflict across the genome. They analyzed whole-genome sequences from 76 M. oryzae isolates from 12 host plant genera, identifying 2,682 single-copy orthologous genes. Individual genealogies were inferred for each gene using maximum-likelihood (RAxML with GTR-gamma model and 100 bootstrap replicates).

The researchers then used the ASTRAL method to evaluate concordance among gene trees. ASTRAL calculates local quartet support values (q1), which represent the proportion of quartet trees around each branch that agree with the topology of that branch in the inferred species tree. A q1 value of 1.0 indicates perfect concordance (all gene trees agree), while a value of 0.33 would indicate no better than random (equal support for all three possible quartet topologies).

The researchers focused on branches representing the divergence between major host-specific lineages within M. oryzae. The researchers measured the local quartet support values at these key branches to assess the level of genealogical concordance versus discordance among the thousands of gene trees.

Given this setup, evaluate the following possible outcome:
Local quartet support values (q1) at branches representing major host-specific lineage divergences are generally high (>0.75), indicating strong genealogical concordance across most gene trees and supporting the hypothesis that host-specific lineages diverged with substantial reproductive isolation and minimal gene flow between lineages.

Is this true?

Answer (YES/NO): NO